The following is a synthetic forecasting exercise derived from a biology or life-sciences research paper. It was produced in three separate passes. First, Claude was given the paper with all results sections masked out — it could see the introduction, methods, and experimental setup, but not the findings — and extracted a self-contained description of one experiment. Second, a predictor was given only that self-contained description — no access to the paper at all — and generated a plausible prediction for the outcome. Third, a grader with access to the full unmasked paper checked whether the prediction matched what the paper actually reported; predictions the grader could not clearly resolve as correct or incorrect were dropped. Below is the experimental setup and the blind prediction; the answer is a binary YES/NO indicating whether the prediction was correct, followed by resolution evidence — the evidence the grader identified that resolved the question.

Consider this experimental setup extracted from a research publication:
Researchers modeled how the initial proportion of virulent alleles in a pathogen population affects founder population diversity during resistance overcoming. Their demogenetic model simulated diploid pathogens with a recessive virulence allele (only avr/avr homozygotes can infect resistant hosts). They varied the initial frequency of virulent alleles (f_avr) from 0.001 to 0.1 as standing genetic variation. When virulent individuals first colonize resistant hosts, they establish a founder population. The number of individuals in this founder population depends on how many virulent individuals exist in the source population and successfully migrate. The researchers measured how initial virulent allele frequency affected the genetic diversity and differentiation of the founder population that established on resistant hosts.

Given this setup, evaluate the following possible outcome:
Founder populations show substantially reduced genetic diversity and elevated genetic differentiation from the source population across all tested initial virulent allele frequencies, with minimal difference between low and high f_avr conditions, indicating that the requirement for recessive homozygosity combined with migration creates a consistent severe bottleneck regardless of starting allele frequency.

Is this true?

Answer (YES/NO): NO